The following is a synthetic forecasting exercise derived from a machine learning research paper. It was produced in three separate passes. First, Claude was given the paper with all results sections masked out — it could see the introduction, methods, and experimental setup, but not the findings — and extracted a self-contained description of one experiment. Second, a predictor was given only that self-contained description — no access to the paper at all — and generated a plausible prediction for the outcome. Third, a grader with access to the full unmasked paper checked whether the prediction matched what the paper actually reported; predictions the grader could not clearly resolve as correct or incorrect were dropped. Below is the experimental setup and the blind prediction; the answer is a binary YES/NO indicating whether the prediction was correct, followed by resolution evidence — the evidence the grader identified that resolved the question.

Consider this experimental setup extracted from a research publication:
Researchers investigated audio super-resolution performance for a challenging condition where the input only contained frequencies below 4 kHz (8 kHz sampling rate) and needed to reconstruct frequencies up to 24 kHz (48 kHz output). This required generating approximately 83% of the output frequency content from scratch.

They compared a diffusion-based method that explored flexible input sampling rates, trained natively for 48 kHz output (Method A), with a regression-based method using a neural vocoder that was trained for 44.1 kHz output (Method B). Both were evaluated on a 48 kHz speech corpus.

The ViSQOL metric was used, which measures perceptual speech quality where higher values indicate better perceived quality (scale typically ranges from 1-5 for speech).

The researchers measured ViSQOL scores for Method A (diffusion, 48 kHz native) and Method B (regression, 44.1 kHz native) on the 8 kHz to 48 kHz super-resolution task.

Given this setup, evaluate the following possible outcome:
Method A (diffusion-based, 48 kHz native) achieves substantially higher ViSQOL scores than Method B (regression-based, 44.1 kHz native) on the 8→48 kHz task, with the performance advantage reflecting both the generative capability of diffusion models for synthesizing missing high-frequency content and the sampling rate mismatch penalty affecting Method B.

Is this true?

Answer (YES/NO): NO